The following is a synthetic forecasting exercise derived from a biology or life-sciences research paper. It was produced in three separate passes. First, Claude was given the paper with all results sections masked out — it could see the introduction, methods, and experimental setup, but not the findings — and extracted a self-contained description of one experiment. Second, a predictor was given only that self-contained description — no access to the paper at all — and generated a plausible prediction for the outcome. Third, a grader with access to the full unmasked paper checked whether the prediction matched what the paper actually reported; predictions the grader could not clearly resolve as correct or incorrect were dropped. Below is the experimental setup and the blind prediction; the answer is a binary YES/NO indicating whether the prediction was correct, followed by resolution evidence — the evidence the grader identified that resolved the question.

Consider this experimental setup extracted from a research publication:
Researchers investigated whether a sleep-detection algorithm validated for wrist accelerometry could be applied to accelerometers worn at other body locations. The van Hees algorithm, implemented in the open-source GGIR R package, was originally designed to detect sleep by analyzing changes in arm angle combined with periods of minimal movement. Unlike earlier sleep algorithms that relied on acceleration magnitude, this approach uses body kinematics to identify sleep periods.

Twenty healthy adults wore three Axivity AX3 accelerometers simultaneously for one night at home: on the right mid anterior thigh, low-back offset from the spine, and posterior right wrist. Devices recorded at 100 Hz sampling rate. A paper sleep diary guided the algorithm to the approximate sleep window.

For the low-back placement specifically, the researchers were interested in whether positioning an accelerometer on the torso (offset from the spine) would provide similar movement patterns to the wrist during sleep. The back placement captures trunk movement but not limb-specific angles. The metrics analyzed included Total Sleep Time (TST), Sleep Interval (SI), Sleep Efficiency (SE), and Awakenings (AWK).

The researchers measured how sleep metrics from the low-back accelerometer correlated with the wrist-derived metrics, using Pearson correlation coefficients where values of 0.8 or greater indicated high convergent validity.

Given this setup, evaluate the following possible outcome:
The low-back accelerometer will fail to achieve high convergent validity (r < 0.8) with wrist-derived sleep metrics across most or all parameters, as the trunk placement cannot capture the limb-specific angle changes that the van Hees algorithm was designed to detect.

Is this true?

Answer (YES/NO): NO